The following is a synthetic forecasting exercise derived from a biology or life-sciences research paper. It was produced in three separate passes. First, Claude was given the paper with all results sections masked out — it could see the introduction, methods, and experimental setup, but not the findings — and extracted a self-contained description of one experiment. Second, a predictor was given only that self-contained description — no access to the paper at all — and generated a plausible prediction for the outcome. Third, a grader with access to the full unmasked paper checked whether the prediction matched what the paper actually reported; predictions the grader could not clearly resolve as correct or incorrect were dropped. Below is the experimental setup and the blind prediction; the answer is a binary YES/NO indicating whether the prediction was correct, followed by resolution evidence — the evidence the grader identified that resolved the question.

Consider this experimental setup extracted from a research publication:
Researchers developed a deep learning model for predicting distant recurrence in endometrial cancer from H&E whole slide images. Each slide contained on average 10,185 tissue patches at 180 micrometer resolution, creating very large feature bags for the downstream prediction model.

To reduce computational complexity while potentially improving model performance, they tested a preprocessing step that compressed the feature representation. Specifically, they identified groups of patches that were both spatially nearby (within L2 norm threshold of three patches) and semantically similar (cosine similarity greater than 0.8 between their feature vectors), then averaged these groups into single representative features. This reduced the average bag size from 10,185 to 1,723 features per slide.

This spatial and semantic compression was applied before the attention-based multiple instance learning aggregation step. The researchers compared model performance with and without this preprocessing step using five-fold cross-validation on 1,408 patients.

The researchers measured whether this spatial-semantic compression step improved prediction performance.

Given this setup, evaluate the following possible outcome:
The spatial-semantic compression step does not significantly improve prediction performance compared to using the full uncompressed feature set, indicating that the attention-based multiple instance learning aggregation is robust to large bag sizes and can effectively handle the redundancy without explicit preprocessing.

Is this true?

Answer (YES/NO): NO